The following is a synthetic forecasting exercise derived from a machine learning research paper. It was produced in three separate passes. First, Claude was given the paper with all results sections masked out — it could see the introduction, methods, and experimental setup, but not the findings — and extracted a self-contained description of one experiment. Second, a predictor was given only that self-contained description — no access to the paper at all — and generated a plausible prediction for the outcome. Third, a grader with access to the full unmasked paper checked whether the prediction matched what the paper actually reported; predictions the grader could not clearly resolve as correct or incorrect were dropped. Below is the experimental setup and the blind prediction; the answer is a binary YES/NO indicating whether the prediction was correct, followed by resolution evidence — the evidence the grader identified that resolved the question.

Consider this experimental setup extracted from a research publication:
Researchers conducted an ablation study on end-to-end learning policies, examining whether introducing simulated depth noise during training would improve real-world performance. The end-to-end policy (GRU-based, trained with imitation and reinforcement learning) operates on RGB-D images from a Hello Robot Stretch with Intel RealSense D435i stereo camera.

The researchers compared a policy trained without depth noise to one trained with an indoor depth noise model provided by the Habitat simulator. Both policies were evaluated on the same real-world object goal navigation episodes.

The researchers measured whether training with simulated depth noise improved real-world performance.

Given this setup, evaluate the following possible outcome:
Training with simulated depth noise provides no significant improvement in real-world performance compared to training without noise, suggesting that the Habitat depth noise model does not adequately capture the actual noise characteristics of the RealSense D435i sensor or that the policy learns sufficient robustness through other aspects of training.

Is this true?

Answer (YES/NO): NO